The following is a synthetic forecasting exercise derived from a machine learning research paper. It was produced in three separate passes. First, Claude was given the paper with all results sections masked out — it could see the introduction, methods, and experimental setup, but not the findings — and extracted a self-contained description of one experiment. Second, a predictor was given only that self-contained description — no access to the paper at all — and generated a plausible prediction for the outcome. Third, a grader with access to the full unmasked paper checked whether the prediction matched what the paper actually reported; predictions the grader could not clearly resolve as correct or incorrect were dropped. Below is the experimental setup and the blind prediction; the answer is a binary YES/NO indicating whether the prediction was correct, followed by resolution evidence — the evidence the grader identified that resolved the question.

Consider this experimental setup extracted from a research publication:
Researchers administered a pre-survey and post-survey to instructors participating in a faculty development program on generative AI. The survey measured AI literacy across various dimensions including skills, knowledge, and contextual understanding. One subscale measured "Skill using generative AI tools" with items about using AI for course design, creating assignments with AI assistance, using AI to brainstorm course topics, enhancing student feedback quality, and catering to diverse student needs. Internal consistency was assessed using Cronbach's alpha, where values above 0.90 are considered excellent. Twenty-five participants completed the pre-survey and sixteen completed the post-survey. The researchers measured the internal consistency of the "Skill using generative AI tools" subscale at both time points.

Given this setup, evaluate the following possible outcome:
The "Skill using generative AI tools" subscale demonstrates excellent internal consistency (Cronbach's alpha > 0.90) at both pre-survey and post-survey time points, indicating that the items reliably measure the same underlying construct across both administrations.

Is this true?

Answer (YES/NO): NO